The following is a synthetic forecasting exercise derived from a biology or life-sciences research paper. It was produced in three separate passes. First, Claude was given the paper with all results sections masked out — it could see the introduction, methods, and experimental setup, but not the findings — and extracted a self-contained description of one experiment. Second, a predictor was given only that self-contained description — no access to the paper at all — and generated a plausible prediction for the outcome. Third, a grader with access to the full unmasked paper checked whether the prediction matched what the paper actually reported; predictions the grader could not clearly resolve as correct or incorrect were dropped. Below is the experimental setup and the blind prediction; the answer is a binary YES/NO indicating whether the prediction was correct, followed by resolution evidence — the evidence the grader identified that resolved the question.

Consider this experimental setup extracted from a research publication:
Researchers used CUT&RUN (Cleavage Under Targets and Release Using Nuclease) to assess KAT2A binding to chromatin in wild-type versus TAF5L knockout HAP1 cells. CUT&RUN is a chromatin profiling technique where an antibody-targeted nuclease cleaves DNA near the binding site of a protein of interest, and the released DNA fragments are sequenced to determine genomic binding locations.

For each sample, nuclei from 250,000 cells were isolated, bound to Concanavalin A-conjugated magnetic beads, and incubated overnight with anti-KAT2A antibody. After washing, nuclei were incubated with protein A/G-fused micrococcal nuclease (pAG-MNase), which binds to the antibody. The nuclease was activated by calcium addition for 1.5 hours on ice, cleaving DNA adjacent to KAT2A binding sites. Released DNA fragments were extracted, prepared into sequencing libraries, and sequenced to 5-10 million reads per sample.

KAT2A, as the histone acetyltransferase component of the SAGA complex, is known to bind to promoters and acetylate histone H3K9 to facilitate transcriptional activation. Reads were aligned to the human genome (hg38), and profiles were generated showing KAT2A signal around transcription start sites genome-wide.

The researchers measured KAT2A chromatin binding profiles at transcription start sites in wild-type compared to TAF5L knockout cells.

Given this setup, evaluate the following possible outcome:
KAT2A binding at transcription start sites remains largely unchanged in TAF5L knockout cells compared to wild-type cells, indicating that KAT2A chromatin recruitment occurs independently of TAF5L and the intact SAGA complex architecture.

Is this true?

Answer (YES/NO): NO